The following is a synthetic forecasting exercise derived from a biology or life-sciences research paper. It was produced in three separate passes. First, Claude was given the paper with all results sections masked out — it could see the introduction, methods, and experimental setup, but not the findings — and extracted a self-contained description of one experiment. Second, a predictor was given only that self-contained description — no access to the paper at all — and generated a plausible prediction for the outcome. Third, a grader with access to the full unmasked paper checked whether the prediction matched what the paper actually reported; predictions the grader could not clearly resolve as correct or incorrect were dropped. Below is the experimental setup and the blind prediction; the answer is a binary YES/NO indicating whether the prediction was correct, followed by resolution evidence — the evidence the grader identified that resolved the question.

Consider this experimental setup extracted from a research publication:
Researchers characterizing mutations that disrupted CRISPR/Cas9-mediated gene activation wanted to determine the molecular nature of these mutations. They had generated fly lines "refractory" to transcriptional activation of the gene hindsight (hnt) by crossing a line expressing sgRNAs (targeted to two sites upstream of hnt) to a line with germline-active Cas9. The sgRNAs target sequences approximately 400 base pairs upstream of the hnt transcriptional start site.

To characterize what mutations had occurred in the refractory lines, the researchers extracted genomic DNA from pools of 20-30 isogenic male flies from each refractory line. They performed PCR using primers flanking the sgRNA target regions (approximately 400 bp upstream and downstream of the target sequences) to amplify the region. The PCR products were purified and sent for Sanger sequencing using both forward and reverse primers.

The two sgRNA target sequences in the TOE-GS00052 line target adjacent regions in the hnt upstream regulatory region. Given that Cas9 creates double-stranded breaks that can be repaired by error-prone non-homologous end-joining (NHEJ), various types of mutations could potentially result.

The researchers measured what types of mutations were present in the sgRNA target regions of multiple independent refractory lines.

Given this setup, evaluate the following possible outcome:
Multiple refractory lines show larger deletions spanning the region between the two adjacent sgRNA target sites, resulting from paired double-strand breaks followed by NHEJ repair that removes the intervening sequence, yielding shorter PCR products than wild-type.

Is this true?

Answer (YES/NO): YES